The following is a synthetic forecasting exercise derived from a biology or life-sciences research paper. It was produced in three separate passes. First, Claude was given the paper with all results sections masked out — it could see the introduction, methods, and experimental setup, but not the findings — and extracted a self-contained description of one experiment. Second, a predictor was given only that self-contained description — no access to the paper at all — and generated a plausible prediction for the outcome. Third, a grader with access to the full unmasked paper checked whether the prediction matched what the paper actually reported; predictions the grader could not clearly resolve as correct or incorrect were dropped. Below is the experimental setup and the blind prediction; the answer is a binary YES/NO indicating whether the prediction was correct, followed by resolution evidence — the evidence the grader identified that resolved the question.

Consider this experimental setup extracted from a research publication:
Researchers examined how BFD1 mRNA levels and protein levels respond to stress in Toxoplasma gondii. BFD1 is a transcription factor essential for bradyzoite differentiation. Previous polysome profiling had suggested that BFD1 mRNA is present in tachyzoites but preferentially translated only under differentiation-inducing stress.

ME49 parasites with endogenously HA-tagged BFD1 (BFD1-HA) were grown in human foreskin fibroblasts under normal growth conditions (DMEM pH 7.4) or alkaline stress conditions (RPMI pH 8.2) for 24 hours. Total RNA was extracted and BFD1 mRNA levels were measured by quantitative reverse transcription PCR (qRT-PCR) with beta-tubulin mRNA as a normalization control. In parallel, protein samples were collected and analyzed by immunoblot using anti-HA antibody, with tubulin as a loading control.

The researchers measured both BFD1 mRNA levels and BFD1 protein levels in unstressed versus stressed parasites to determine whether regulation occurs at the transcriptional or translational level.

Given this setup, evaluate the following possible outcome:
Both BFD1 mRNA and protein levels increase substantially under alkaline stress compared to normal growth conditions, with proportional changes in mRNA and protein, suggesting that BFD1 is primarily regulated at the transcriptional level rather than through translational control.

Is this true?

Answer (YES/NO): NO